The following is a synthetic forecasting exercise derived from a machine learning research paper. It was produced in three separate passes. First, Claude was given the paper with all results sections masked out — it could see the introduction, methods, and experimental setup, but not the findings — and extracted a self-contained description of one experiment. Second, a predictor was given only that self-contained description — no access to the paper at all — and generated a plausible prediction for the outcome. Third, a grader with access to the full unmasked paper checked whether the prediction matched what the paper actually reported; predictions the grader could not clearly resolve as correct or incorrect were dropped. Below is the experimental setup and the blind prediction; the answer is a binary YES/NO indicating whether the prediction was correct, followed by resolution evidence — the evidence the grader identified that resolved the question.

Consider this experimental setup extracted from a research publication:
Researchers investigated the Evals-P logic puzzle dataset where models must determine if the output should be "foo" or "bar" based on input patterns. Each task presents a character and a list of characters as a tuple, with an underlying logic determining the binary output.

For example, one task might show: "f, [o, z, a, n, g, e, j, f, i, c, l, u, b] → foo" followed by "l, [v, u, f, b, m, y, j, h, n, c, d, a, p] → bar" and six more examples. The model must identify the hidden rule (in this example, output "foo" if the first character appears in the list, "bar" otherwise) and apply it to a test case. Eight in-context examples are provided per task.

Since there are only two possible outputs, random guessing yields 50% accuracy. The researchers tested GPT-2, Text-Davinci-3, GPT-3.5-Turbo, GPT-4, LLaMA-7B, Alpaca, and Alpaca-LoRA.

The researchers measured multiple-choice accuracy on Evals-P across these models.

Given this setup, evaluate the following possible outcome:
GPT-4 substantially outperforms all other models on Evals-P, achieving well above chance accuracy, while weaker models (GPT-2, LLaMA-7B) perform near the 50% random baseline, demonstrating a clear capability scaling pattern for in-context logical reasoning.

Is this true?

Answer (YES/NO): NO